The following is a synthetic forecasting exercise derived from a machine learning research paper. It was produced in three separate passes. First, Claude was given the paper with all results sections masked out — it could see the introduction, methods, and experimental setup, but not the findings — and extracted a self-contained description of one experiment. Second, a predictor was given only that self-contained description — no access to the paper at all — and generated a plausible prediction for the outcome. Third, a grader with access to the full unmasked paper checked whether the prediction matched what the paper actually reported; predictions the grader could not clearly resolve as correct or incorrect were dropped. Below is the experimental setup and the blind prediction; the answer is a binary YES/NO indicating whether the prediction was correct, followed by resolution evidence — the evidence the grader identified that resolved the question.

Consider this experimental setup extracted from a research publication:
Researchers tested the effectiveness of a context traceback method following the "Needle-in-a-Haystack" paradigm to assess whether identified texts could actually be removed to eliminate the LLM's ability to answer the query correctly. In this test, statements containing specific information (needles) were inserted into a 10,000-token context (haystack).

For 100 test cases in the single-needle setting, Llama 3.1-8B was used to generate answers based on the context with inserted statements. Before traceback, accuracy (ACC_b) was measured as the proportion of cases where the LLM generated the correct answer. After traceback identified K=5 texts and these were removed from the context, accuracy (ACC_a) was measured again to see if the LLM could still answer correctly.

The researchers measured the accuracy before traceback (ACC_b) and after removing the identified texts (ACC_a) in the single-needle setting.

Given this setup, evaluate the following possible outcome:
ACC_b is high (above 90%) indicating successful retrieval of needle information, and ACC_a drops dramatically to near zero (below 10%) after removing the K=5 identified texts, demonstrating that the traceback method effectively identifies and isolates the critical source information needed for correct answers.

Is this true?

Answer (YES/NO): NO